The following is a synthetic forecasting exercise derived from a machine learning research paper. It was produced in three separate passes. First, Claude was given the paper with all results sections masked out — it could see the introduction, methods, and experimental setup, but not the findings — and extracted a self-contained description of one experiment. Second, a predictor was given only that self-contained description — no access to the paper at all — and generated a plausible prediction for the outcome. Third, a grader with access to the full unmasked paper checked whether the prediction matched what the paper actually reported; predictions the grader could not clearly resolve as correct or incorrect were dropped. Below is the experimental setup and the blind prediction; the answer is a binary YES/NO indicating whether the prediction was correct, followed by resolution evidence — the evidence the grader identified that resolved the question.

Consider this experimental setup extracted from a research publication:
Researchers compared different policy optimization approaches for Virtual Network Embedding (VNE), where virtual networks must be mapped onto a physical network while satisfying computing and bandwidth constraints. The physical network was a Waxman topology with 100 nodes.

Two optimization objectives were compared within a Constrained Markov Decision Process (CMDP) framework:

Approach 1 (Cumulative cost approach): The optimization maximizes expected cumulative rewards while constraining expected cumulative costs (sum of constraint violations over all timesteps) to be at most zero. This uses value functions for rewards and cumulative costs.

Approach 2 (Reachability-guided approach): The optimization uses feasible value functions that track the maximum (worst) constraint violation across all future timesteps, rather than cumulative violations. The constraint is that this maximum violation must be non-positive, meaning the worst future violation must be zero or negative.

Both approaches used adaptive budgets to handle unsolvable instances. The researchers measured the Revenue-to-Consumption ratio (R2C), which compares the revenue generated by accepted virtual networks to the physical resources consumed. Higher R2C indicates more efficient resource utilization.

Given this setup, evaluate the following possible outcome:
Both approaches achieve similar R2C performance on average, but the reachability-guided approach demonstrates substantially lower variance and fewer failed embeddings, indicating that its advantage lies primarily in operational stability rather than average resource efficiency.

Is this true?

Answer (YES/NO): NO